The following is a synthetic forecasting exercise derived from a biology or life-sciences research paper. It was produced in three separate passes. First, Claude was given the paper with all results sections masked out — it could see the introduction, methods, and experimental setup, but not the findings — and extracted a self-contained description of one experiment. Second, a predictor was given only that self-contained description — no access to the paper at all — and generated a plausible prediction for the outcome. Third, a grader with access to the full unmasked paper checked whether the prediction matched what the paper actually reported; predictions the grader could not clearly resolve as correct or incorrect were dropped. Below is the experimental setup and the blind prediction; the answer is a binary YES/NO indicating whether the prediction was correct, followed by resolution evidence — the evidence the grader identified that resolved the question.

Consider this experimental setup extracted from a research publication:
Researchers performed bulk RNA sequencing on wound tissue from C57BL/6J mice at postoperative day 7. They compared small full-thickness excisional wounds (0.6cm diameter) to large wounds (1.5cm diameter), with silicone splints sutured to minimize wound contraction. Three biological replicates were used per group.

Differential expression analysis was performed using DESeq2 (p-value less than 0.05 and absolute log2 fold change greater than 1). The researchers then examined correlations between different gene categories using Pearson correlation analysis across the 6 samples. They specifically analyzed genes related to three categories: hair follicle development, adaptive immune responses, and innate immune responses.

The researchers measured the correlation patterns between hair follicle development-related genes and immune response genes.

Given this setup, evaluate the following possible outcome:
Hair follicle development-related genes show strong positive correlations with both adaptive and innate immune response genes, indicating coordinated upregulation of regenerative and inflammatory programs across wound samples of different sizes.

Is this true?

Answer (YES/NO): YES